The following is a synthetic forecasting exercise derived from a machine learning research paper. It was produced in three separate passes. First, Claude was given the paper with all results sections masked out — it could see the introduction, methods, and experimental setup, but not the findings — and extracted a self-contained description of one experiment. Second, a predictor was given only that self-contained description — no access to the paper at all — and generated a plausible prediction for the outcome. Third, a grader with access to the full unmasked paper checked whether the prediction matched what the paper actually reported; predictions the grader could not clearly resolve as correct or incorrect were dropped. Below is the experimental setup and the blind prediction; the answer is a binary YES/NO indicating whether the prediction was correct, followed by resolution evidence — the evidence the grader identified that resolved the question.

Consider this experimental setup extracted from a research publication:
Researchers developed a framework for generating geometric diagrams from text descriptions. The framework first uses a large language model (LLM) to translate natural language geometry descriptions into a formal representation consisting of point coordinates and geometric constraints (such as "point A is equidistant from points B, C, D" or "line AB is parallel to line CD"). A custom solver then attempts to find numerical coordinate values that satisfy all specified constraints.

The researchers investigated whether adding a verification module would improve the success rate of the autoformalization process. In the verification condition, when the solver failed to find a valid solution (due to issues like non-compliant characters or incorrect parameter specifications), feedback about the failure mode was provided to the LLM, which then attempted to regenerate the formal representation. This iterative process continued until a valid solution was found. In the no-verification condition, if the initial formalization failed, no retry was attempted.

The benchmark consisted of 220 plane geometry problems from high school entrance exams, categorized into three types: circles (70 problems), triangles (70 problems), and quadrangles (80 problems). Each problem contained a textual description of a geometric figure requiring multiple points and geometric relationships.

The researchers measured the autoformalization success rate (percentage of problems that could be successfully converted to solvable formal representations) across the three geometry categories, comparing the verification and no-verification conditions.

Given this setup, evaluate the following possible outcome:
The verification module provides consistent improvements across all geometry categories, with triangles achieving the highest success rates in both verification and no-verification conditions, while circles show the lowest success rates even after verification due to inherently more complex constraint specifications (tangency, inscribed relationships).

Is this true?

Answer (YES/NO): NO